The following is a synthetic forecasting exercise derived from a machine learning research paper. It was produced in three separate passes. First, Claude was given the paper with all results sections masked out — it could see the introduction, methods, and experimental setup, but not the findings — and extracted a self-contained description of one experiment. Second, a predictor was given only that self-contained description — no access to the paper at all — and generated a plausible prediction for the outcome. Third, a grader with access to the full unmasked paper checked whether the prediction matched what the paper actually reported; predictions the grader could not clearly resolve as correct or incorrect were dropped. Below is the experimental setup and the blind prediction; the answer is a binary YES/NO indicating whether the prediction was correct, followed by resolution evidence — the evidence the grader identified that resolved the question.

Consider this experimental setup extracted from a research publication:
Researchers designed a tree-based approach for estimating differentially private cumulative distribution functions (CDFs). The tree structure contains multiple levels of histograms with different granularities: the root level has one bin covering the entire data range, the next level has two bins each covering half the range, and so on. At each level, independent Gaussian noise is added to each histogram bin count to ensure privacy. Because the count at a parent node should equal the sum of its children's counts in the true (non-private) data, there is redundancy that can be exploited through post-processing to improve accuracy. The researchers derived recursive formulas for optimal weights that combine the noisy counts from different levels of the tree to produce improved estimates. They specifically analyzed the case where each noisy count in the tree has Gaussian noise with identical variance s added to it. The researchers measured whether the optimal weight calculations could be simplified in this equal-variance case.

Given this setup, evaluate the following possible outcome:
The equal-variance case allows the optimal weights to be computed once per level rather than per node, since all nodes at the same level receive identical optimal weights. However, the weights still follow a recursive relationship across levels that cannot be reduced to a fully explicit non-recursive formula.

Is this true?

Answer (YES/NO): YES